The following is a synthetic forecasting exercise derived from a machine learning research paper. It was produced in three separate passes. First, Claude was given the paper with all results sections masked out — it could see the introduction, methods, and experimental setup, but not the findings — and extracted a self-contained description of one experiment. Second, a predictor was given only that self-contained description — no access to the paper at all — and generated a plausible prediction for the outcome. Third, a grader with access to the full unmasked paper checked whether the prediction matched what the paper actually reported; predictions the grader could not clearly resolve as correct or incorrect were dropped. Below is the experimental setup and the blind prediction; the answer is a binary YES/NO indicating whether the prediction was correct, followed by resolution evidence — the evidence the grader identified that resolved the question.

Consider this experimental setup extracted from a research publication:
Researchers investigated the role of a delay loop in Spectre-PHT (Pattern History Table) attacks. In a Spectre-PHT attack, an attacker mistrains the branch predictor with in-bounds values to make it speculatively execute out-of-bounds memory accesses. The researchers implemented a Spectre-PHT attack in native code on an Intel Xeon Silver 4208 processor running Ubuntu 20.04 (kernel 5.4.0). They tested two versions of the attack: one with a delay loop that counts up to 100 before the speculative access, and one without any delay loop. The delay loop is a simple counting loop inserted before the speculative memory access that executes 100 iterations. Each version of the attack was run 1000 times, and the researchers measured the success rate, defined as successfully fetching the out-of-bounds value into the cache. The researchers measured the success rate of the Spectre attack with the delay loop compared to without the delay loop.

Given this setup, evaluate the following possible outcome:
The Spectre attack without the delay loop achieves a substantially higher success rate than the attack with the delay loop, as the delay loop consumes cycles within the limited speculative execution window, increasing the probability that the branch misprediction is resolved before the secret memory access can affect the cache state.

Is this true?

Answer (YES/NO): NO